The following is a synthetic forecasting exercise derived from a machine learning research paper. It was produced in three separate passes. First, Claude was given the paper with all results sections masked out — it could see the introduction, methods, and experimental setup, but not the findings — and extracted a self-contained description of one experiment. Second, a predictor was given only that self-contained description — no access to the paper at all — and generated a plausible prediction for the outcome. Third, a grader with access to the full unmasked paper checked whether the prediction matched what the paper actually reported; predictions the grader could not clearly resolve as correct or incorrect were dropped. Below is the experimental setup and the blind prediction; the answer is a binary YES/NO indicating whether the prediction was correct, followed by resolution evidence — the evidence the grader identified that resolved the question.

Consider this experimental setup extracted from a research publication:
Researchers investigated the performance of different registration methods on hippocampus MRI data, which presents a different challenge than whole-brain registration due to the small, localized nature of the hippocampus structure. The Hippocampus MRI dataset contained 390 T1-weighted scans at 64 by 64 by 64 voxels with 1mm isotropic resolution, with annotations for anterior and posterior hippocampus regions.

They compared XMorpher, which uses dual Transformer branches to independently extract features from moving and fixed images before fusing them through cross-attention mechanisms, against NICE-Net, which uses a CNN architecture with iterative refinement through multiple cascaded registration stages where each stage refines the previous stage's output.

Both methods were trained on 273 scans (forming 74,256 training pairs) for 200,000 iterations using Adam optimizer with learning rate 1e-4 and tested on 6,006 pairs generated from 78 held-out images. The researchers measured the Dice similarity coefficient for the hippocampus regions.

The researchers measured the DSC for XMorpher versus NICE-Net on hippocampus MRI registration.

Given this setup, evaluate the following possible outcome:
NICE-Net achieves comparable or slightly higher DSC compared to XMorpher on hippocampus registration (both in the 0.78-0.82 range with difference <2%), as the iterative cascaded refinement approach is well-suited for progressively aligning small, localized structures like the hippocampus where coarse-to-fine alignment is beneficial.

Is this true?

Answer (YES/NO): NO